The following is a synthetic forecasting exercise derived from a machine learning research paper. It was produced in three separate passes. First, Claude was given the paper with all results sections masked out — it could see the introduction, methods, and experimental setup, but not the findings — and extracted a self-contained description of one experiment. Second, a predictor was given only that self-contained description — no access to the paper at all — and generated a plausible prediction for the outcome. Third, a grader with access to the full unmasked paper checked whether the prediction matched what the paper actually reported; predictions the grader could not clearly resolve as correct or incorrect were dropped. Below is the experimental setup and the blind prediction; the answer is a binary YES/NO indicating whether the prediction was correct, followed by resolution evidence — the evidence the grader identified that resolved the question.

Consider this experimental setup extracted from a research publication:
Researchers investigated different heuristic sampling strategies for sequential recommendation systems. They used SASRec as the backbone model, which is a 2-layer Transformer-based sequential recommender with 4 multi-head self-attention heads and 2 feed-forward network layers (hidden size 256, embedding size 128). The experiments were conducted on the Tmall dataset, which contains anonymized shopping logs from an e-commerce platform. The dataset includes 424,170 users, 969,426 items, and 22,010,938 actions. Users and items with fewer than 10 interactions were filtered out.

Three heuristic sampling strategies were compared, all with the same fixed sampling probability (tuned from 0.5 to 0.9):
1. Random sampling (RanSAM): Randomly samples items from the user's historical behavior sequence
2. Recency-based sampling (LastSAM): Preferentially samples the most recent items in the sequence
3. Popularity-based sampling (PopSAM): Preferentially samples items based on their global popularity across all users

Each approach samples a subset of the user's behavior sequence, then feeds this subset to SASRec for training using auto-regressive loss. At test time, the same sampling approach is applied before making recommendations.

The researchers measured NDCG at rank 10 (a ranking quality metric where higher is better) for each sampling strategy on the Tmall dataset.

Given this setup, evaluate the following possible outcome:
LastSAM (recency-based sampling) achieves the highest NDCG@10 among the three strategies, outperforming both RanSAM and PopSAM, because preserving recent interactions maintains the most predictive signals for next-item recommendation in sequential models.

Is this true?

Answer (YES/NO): NO